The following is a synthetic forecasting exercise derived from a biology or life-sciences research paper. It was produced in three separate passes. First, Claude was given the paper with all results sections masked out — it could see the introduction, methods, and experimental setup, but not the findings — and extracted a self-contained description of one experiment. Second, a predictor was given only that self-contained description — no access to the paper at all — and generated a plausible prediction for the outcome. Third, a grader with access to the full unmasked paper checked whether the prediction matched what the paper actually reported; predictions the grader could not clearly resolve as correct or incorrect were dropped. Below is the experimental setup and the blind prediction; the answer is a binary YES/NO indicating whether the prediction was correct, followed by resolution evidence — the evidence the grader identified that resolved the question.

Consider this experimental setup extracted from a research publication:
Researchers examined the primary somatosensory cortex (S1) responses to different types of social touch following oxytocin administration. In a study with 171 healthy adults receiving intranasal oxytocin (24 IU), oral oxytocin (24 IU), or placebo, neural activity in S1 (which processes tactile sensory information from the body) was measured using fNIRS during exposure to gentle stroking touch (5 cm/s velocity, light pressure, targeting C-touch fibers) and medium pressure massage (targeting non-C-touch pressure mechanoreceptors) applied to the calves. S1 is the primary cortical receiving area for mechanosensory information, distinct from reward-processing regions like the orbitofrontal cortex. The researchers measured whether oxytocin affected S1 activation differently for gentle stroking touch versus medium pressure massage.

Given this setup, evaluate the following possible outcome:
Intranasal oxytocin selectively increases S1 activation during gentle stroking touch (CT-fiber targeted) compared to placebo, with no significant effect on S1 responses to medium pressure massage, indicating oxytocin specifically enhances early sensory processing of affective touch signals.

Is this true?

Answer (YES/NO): NO